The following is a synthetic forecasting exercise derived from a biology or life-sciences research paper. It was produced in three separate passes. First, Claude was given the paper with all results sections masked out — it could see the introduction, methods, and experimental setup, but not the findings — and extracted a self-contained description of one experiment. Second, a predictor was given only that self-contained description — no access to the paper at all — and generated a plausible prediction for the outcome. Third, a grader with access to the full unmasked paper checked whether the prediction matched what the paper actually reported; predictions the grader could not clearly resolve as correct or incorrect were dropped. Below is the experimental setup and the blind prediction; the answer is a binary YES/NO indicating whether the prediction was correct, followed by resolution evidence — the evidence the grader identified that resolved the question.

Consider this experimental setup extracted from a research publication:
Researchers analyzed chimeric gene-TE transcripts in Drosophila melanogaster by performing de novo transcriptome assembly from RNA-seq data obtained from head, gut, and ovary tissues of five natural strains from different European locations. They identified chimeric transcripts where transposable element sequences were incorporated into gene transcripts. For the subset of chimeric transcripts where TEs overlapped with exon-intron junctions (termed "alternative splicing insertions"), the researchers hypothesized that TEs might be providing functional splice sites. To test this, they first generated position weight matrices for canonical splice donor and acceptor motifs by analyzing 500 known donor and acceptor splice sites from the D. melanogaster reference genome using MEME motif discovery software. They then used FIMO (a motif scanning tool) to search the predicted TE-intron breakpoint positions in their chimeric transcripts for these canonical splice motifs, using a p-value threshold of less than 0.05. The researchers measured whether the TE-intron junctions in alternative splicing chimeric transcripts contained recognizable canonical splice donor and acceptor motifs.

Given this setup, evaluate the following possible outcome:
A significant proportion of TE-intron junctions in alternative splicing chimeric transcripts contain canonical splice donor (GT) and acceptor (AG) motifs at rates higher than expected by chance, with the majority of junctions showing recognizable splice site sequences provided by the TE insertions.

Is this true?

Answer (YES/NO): NO